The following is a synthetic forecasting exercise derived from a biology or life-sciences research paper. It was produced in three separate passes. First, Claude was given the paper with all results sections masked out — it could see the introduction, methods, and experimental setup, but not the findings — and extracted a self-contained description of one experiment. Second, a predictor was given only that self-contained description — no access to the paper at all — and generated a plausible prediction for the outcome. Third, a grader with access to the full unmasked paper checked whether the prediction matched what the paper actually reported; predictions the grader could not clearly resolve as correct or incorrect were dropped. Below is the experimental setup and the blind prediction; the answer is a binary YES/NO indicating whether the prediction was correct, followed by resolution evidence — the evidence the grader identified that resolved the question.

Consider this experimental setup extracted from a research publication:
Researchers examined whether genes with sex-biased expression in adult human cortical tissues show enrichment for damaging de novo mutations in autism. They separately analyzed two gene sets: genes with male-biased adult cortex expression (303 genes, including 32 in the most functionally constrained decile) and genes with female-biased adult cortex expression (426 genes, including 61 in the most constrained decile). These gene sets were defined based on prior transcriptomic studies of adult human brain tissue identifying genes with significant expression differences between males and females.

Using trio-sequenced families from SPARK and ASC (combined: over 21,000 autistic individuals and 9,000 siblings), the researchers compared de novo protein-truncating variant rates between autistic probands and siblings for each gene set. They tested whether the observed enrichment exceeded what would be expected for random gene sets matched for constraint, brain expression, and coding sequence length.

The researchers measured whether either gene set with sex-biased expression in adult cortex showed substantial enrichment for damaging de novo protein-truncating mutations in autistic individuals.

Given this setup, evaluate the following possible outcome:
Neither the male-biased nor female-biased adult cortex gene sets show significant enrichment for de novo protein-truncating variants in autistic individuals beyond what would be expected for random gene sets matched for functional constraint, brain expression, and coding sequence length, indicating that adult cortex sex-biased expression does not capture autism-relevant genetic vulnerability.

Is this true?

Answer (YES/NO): YES